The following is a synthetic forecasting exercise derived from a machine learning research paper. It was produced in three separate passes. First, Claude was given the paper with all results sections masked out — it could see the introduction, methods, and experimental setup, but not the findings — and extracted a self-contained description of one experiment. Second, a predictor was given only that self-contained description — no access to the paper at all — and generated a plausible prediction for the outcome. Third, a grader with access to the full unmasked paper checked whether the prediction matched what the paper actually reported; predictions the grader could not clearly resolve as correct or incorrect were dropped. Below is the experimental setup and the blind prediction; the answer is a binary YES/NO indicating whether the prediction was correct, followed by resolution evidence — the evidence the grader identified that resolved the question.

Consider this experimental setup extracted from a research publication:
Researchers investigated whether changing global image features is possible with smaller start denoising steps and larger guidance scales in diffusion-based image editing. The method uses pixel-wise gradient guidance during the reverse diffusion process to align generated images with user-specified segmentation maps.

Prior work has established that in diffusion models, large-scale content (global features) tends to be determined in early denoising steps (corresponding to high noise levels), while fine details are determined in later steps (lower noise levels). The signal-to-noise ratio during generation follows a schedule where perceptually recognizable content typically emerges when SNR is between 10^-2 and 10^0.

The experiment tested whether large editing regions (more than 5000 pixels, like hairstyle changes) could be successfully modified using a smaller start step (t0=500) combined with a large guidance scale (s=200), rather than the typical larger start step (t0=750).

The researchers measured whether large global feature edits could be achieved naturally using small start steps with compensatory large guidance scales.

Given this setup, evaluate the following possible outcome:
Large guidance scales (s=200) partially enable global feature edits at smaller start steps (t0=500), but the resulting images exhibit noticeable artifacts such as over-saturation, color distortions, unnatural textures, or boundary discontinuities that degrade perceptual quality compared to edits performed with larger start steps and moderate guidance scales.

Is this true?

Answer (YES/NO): NO